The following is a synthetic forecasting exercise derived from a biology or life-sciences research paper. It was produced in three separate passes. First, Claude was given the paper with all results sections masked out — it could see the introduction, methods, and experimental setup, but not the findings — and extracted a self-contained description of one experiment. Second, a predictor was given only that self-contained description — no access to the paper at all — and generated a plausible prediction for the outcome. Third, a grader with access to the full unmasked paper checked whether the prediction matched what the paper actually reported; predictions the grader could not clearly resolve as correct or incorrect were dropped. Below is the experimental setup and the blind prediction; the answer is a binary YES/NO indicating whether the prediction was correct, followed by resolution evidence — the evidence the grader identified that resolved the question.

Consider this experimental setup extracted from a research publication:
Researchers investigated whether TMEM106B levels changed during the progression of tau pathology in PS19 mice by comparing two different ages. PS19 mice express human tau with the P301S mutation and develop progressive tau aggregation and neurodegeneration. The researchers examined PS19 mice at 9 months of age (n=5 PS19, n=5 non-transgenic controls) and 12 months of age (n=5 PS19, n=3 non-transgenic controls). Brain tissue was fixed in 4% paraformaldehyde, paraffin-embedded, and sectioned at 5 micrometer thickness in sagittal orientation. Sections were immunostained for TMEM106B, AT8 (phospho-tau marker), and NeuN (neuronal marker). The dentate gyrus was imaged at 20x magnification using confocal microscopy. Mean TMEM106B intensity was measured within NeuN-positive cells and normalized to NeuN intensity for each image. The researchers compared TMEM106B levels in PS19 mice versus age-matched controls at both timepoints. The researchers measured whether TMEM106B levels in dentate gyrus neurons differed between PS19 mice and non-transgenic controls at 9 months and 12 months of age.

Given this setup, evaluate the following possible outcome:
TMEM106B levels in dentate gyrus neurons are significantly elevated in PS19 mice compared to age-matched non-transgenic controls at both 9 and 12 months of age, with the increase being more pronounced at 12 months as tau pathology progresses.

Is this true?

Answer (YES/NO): NO